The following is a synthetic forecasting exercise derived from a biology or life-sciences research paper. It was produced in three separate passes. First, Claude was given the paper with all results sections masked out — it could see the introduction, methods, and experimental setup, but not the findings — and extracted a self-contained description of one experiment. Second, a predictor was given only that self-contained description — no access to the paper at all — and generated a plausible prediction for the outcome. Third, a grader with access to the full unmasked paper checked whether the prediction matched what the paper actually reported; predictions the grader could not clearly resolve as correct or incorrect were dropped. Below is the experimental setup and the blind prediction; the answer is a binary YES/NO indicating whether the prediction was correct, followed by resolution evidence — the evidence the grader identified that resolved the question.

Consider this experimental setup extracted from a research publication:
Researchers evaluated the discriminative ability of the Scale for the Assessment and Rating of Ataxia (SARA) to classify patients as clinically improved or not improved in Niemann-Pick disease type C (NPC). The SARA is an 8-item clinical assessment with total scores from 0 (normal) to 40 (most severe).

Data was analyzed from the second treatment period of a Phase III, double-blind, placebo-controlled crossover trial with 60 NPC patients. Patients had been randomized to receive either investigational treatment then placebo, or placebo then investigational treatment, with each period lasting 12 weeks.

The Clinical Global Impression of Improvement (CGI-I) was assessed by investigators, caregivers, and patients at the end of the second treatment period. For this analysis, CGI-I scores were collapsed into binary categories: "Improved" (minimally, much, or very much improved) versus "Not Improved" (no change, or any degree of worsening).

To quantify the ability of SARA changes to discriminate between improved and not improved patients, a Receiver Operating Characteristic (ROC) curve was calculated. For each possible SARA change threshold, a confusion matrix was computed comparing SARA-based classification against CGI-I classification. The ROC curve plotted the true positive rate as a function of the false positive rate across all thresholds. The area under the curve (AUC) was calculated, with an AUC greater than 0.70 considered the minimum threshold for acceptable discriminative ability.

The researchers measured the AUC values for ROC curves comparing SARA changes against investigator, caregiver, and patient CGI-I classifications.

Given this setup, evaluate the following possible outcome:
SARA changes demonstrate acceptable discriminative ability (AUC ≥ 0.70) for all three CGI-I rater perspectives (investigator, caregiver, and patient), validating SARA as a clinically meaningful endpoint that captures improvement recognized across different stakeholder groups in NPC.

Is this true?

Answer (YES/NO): YES